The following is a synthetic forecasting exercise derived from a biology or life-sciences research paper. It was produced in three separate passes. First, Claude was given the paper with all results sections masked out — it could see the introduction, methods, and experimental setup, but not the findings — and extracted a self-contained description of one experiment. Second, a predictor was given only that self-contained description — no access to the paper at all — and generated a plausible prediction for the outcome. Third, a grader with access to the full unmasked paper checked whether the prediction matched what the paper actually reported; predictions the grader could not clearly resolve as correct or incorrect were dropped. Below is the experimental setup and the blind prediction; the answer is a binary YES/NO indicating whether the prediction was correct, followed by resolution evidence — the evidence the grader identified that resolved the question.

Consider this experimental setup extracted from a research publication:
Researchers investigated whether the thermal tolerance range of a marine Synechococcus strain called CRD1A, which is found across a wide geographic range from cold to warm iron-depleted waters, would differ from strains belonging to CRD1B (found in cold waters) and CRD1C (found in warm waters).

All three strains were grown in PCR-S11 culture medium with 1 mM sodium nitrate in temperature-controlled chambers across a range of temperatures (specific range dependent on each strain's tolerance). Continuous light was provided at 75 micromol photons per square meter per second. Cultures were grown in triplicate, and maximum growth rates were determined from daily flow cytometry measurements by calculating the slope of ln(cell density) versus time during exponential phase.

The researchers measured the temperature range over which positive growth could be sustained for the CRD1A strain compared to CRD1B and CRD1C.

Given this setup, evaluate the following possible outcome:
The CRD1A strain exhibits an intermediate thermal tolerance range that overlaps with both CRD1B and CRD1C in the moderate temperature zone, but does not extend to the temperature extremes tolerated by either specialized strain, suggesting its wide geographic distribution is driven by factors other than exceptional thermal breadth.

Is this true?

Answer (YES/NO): NO